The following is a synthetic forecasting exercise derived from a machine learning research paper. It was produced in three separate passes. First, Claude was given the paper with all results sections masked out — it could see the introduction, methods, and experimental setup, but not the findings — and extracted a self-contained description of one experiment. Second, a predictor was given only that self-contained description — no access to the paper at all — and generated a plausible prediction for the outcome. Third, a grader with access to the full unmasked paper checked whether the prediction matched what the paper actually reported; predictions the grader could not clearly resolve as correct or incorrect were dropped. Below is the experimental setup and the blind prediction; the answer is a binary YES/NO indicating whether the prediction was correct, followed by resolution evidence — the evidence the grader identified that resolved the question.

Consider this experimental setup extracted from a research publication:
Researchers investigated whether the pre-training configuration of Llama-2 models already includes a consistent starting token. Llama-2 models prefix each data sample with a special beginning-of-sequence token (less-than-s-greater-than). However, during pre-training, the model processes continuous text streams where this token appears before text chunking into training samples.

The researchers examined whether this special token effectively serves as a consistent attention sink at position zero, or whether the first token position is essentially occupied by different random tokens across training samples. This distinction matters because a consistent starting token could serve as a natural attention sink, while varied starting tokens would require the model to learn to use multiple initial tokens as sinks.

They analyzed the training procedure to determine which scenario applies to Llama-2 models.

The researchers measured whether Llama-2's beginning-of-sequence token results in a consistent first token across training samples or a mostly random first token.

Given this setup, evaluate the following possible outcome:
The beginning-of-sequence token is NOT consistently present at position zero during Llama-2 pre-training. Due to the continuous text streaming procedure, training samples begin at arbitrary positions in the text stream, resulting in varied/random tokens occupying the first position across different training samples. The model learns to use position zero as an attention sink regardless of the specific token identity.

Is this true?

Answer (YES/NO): YES